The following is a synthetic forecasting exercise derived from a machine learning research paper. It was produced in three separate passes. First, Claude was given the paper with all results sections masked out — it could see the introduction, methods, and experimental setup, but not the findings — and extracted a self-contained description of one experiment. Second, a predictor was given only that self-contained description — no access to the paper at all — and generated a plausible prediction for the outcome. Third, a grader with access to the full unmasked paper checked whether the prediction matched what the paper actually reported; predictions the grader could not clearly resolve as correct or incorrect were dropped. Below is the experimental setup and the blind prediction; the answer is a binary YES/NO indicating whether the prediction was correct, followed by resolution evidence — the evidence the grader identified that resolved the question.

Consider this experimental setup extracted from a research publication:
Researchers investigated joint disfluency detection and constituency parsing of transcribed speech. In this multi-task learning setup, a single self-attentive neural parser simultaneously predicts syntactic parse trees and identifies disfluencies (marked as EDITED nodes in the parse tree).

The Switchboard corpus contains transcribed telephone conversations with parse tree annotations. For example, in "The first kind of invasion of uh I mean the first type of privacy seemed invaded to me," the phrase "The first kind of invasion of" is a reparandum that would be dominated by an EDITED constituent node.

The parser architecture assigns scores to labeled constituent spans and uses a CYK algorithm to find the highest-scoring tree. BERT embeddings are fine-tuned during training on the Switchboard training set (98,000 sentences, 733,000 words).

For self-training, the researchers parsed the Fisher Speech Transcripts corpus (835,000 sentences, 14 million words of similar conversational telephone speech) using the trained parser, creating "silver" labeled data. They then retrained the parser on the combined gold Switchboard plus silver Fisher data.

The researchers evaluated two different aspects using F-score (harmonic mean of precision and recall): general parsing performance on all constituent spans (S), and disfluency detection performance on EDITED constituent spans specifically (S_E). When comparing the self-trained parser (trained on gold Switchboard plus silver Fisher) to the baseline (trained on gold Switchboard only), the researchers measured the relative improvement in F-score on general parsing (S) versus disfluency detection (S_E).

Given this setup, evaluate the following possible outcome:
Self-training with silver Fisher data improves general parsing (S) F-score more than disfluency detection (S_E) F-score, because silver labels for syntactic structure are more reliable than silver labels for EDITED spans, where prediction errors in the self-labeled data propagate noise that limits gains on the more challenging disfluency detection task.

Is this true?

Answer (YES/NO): NO